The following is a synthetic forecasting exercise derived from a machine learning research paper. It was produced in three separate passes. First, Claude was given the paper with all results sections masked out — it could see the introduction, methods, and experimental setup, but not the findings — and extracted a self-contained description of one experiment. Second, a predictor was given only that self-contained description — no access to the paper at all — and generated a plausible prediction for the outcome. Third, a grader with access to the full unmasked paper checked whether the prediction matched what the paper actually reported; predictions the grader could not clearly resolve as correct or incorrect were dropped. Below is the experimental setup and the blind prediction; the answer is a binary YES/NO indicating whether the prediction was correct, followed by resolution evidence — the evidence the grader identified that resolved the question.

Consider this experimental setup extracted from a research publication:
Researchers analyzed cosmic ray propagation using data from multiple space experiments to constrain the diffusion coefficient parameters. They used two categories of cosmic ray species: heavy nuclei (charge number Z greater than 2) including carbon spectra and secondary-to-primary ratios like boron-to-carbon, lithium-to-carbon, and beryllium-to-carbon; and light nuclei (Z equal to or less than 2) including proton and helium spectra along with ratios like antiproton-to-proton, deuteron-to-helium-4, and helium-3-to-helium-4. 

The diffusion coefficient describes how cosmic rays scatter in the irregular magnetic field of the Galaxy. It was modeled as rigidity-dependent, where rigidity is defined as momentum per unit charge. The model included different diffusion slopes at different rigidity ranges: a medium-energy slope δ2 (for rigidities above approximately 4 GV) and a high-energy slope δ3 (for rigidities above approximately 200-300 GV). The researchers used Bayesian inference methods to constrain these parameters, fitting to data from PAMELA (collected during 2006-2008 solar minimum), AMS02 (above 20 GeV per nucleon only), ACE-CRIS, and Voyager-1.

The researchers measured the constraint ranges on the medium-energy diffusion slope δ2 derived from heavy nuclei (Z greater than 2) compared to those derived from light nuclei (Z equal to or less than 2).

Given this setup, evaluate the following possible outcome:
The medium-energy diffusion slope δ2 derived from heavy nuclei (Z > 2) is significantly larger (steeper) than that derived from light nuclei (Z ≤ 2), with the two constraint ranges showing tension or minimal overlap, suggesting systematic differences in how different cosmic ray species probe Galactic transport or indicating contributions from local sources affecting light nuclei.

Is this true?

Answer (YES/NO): NO